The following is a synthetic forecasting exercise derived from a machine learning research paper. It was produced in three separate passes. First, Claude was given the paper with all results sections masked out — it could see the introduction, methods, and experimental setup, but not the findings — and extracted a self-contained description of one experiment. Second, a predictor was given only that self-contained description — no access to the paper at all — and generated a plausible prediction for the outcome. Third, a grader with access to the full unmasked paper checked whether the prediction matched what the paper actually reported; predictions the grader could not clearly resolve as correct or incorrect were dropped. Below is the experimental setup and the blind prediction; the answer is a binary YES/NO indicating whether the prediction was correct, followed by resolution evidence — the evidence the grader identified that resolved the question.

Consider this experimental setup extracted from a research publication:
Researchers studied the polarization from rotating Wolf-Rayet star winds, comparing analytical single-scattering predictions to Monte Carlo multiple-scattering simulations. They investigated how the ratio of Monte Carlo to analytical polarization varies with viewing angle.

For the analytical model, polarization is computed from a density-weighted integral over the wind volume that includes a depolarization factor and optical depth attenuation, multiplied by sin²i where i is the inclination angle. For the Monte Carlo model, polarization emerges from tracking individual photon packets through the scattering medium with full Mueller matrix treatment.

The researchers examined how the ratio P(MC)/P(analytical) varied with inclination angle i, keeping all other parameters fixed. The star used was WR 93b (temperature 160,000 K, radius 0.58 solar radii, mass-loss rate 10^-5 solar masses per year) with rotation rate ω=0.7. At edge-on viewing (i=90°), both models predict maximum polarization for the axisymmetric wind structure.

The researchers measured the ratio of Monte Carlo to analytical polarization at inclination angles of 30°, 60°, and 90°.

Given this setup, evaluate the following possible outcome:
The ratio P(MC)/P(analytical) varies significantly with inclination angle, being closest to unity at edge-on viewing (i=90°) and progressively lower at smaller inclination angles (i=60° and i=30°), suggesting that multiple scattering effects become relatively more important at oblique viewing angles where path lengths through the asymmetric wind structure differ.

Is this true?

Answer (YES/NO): NO